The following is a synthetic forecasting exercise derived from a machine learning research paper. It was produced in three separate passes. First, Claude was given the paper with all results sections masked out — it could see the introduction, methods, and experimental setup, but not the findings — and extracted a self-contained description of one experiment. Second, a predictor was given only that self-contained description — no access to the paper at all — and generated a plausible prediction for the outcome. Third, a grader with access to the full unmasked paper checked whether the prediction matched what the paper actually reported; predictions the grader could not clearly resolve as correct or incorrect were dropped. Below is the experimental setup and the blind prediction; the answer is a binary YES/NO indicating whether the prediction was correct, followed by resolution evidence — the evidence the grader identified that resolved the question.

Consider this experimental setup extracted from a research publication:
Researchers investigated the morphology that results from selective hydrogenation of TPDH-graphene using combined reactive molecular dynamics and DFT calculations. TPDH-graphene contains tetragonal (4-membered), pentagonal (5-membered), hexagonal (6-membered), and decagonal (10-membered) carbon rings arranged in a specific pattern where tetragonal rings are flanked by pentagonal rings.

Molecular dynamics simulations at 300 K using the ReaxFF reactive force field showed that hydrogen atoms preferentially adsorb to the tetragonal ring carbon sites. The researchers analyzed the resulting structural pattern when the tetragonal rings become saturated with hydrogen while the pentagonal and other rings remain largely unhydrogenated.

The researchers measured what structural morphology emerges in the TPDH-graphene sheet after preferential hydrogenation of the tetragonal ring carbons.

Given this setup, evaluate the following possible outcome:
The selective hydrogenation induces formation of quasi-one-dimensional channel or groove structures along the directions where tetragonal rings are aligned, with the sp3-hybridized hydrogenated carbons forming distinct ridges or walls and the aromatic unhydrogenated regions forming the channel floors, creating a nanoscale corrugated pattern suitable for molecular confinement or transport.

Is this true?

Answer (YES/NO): NO